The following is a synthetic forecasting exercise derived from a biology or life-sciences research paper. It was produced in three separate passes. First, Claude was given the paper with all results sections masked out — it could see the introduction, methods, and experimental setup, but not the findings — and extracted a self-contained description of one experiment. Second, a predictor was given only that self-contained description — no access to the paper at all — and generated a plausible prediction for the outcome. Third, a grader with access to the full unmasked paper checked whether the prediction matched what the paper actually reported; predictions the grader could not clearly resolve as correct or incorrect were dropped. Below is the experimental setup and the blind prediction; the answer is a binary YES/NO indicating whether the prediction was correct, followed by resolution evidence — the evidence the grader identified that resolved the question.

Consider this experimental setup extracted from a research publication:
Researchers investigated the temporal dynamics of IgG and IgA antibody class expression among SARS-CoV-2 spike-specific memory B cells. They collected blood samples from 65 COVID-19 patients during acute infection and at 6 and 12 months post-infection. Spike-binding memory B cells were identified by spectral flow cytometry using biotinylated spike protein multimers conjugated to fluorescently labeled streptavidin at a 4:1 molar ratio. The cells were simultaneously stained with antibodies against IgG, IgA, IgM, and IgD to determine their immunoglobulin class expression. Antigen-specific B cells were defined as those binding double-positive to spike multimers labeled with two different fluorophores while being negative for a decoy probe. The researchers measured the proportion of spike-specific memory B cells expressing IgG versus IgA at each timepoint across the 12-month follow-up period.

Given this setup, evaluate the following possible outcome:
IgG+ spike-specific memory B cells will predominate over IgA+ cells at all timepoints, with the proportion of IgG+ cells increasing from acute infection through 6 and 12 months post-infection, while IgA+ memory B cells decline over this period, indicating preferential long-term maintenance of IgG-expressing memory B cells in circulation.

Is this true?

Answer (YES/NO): NO